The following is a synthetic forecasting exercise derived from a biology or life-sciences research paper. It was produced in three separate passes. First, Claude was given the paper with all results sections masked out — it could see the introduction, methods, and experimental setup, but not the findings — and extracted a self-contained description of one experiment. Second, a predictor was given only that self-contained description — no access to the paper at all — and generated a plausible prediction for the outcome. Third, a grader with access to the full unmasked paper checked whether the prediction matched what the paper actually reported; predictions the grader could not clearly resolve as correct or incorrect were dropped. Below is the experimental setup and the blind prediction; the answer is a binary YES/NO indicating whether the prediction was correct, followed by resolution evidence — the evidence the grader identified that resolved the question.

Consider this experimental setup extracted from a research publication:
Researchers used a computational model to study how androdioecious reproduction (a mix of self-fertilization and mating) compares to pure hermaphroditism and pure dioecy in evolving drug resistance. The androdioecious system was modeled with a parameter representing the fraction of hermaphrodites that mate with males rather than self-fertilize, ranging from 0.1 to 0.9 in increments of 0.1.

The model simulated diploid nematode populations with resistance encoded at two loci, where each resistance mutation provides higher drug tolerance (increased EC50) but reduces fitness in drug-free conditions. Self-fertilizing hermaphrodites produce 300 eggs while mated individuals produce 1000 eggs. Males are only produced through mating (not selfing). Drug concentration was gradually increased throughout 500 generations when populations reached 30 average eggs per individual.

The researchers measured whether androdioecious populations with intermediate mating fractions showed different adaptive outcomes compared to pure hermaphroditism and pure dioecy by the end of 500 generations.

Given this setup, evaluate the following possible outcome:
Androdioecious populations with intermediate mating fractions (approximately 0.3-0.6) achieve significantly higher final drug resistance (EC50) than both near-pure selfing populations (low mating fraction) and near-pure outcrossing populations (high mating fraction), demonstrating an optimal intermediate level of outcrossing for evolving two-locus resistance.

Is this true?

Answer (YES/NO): NO